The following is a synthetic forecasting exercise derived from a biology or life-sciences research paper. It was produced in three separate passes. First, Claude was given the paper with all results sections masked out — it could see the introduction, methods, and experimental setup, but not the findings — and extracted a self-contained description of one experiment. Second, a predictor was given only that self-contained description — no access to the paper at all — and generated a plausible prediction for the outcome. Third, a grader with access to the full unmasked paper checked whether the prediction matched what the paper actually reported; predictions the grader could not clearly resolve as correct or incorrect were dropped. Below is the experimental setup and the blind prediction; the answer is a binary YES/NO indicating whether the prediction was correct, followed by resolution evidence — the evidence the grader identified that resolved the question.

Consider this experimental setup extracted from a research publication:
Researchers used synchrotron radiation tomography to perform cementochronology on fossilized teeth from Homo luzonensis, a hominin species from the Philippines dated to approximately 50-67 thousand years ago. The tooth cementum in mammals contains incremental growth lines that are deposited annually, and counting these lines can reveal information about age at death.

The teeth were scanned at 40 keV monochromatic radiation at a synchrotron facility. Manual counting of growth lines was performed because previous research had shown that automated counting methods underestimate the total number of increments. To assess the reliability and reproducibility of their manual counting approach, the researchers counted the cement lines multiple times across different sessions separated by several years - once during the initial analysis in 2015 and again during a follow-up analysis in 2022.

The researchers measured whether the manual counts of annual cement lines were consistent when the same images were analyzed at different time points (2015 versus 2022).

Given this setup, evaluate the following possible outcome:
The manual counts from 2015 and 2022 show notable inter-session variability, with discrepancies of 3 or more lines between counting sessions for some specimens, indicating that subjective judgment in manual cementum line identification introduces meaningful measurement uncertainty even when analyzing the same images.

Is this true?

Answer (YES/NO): NO